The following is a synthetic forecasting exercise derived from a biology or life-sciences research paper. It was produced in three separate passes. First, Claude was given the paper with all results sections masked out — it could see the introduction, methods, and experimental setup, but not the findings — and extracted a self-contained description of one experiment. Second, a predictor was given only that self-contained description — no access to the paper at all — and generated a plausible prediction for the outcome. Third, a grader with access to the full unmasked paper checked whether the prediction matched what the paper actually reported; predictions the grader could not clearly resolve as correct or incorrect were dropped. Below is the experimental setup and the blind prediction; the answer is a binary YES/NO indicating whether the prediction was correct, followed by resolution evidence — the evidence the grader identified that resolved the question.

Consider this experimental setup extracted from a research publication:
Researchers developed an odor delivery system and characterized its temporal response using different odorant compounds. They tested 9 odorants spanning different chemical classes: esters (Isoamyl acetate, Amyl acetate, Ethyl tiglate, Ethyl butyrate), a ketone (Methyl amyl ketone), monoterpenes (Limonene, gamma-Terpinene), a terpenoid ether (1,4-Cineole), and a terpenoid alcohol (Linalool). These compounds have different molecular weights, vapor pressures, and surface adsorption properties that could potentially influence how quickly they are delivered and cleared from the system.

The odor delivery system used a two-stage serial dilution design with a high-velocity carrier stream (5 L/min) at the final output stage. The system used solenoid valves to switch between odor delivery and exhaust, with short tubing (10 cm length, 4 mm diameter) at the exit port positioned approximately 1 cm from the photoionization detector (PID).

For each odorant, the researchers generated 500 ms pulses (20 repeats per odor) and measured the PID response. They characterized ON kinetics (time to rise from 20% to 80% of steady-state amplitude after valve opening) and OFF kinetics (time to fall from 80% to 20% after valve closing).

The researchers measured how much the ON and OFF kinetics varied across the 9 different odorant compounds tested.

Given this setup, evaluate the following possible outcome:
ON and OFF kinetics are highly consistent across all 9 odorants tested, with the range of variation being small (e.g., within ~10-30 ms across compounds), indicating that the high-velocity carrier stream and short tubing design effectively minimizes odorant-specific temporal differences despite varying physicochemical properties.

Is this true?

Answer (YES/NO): YES